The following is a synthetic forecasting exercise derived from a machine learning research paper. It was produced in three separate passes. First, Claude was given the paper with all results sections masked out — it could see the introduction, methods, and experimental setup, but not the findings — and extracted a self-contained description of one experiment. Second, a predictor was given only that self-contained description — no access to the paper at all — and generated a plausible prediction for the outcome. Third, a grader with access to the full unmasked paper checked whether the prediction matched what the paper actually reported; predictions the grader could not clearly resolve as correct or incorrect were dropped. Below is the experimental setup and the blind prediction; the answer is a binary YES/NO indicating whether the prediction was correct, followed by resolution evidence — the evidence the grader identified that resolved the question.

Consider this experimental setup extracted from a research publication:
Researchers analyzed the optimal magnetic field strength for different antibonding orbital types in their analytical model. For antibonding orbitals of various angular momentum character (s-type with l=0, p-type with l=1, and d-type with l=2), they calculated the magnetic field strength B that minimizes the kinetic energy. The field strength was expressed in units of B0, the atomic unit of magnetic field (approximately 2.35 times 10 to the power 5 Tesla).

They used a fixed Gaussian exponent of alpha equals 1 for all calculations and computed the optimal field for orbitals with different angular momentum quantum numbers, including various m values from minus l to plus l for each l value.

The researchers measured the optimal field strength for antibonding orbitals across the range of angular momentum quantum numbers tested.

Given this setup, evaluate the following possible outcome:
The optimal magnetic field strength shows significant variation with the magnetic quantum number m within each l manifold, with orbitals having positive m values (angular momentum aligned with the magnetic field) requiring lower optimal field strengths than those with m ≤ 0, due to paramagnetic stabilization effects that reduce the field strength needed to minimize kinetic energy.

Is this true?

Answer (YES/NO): NO